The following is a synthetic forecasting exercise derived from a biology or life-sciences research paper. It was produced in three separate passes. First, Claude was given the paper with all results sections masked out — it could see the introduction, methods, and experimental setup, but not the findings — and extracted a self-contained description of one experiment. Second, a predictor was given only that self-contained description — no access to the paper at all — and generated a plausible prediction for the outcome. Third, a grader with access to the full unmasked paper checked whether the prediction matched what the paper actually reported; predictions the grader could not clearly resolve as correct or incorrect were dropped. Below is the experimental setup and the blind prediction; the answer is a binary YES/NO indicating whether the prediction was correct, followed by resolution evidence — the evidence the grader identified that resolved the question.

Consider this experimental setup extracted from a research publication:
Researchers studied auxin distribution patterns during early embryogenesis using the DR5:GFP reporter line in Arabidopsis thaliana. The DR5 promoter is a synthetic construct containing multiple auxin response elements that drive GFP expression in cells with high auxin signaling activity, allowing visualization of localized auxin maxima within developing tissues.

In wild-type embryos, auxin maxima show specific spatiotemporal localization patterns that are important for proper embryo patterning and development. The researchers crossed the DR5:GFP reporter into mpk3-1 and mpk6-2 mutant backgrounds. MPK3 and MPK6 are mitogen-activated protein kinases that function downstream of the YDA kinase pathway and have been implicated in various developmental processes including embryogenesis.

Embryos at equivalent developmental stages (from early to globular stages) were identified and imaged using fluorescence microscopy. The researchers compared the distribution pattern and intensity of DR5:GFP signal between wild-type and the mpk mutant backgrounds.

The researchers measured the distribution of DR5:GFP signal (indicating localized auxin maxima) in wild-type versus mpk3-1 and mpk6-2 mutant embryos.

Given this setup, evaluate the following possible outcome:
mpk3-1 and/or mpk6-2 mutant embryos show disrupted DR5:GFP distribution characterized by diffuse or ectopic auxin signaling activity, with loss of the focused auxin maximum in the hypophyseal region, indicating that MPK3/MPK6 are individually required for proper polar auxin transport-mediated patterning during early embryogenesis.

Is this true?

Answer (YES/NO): NO